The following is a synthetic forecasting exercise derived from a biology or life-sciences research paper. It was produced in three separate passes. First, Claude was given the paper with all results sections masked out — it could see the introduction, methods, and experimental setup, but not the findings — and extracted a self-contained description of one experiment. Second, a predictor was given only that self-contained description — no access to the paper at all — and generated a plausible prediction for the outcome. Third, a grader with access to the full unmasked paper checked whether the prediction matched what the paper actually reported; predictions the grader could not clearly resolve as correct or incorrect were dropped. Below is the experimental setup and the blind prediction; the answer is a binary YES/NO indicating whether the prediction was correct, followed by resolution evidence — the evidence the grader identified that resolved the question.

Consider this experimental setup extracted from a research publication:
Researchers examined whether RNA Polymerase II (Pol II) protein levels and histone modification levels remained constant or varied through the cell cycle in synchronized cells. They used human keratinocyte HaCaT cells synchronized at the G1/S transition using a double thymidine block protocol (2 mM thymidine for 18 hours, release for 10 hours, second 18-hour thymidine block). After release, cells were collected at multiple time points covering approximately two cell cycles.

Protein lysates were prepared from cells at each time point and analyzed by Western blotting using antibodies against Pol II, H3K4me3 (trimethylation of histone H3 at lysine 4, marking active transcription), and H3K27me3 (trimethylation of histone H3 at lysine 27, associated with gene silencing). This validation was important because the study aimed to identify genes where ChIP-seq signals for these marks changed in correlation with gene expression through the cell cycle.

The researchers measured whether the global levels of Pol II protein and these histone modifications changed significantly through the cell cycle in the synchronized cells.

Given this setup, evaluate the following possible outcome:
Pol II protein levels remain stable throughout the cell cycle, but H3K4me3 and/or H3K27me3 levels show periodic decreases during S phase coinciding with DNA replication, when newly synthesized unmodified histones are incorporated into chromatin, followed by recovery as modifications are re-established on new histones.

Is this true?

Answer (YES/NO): NO